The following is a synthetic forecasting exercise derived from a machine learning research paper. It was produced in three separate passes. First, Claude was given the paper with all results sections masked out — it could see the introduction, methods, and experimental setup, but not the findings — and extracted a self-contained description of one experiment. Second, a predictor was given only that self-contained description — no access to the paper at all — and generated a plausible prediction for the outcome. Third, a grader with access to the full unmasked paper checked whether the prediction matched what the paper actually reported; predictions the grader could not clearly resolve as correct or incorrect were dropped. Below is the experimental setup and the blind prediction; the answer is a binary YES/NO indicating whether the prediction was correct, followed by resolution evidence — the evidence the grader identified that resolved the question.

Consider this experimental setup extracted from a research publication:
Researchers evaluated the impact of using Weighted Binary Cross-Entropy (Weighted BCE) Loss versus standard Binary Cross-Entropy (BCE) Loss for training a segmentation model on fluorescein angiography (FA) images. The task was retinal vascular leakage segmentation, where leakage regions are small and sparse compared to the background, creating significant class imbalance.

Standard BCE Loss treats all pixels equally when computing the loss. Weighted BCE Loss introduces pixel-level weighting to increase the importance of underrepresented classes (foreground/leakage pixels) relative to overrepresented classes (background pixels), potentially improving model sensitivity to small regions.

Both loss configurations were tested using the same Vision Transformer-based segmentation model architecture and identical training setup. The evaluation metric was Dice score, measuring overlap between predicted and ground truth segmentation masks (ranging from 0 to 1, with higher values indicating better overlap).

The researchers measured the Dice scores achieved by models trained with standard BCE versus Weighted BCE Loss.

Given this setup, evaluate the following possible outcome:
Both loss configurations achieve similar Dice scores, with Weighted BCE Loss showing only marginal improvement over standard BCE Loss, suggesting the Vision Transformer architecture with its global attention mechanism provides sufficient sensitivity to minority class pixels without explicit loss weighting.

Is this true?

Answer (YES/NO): NO